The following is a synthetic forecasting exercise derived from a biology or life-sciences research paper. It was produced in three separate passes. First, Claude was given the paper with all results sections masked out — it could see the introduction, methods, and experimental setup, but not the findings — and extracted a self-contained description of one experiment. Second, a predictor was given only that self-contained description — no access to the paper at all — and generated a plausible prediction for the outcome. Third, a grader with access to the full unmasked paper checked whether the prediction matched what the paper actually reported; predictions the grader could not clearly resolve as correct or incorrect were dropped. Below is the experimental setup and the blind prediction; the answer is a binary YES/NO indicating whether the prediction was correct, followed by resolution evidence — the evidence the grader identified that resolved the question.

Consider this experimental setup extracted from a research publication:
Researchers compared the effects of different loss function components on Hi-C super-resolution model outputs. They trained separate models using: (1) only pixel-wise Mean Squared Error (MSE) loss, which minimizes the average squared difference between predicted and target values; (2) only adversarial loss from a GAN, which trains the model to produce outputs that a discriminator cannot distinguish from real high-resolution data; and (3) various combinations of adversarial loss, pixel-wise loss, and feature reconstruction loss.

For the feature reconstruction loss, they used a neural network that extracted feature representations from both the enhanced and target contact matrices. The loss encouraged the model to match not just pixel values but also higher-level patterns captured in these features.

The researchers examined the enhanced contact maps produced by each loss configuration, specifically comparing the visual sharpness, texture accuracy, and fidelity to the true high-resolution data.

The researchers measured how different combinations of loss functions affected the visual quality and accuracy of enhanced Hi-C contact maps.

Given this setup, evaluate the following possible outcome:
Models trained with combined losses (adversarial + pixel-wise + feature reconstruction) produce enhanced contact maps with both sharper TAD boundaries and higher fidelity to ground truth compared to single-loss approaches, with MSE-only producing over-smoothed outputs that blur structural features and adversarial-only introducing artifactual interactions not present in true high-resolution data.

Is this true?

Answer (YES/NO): NO